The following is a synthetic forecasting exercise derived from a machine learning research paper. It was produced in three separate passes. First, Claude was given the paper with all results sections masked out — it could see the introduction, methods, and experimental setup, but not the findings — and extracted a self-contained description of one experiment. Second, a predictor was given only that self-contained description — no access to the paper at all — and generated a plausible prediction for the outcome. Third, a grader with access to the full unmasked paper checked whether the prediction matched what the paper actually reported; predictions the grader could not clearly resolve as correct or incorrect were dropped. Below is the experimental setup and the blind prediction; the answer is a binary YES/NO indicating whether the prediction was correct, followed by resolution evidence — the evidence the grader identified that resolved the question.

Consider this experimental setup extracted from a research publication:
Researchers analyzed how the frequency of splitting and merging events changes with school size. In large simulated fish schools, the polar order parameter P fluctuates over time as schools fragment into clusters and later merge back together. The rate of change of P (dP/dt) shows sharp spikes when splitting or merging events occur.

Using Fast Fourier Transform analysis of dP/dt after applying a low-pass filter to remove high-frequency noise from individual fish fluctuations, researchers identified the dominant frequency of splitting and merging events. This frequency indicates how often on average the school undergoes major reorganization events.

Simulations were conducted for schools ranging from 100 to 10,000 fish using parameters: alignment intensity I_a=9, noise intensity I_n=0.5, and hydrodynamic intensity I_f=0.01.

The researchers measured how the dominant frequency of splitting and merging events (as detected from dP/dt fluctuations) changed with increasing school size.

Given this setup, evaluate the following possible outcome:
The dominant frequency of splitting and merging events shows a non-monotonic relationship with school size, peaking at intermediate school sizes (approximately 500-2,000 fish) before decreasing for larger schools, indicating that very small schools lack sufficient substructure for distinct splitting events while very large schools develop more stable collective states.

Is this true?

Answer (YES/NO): NO